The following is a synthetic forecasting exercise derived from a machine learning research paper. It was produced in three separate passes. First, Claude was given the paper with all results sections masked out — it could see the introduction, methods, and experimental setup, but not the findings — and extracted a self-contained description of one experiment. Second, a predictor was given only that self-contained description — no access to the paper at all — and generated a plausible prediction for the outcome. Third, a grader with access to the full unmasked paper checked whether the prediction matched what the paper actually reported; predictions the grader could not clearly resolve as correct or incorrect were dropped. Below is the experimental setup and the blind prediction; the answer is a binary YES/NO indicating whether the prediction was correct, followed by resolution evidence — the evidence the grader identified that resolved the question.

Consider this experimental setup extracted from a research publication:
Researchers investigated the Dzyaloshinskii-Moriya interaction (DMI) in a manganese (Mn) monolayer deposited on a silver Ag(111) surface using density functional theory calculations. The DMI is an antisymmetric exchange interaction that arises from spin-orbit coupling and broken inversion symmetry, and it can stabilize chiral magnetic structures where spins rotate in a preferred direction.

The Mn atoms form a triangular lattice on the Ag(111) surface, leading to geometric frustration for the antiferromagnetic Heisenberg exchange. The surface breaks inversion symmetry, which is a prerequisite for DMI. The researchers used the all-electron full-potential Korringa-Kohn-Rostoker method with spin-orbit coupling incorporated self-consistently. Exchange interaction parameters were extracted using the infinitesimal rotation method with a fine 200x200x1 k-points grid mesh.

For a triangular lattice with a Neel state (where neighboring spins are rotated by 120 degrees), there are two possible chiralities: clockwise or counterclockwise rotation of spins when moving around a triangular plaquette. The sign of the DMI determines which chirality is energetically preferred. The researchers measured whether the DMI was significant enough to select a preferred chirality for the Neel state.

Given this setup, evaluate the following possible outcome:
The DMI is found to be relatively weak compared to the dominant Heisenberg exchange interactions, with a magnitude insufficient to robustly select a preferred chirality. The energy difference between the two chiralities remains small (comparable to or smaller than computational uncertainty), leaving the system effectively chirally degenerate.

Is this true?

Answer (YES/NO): NO